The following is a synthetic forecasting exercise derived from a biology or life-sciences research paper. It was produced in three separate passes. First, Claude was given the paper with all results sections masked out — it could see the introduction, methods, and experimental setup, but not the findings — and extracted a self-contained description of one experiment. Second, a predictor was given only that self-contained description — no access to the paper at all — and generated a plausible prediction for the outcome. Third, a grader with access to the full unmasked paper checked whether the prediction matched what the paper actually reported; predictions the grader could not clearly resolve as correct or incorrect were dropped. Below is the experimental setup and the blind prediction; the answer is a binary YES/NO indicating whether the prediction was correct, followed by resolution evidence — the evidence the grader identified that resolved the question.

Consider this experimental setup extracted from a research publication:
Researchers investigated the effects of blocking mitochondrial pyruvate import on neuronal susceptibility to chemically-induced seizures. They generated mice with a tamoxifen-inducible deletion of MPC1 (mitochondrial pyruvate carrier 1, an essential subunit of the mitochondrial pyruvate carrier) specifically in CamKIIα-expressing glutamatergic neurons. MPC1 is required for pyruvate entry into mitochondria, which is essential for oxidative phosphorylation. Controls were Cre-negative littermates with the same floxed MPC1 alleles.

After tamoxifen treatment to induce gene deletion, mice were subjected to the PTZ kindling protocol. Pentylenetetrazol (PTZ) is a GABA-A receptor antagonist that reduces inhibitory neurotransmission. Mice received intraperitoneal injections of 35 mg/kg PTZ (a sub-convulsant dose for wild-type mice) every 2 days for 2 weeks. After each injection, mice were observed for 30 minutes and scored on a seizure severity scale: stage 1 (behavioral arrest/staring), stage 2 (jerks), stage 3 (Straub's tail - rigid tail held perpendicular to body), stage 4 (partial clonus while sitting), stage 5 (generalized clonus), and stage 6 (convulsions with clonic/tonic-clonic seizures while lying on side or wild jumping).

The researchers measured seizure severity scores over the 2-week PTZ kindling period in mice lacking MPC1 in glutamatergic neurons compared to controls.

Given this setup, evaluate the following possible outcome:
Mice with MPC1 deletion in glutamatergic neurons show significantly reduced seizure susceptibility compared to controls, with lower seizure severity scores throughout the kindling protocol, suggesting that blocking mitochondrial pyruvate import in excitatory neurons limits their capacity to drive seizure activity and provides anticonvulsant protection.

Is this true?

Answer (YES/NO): NO